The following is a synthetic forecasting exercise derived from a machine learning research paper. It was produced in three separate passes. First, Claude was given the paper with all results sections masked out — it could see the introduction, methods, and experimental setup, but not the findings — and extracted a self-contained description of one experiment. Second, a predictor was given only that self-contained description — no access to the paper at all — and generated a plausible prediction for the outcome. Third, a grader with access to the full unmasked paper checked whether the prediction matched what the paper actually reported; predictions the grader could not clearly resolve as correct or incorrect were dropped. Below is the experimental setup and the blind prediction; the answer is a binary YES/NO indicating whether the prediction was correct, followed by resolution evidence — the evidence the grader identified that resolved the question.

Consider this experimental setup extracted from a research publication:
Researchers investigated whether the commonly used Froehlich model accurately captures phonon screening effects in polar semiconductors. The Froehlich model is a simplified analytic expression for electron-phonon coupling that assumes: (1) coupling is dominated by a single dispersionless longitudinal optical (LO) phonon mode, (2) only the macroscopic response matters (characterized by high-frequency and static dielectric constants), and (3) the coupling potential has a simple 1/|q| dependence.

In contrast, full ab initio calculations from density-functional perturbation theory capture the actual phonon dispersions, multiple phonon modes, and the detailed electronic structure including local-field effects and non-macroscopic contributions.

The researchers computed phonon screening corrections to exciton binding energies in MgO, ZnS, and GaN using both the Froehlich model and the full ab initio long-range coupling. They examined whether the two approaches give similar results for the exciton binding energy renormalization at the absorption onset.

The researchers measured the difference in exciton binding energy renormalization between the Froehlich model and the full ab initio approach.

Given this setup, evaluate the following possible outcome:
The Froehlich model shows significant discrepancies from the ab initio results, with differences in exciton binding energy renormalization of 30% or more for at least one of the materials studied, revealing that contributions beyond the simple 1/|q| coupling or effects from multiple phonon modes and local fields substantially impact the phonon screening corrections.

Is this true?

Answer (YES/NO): NO